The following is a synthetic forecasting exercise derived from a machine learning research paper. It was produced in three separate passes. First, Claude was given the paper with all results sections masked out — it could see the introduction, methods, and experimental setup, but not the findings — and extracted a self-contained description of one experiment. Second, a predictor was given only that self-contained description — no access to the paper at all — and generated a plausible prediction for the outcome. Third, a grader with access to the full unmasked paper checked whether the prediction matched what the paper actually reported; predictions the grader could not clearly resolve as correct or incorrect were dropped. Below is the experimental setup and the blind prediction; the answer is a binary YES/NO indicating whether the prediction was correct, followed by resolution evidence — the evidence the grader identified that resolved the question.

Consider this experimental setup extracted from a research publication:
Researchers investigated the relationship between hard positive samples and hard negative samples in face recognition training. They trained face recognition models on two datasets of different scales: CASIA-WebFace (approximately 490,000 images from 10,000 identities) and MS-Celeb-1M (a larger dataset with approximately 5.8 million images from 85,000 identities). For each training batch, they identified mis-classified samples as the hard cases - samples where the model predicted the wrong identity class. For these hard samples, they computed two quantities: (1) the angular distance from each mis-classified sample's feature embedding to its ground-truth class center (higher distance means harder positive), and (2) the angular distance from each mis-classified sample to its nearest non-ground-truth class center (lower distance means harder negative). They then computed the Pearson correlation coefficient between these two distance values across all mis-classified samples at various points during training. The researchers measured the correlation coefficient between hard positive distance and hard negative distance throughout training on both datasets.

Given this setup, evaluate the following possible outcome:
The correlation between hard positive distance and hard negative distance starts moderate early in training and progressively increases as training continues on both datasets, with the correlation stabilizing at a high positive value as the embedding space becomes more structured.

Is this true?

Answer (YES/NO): NO